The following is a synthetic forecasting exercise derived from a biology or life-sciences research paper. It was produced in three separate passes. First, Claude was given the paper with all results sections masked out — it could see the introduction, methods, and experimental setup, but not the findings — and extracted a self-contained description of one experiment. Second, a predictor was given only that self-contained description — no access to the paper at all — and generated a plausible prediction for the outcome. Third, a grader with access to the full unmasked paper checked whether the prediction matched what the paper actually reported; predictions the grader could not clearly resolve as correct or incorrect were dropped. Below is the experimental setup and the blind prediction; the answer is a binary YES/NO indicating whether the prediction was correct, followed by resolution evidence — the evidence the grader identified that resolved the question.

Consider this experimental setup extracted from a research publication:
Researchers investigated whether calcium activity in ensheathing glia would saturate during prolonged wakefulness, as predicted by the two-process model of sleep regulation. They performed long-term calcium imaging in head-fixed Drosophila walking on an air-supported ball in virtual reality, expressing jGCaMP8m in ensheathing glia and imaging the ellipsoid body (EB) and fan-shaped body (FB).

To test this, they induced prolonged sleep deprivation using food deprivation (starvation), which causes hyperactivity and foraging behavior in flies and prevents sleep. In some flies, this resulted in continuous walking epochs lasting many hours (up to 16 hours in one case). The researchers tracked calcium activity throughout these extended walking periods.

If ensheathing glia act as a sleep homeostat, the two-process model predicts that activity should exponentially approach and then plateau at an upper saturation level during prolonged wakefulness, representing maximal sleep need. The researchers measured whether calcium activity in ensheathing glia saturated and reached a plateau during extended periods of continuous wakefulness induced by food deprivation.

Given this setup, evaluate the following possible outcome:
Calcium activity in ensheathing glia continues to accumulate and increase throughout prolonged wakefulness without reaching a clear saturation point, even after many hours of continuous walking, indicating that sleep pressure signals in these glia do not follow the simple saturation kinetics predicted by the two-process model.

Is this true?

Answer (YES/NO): NO